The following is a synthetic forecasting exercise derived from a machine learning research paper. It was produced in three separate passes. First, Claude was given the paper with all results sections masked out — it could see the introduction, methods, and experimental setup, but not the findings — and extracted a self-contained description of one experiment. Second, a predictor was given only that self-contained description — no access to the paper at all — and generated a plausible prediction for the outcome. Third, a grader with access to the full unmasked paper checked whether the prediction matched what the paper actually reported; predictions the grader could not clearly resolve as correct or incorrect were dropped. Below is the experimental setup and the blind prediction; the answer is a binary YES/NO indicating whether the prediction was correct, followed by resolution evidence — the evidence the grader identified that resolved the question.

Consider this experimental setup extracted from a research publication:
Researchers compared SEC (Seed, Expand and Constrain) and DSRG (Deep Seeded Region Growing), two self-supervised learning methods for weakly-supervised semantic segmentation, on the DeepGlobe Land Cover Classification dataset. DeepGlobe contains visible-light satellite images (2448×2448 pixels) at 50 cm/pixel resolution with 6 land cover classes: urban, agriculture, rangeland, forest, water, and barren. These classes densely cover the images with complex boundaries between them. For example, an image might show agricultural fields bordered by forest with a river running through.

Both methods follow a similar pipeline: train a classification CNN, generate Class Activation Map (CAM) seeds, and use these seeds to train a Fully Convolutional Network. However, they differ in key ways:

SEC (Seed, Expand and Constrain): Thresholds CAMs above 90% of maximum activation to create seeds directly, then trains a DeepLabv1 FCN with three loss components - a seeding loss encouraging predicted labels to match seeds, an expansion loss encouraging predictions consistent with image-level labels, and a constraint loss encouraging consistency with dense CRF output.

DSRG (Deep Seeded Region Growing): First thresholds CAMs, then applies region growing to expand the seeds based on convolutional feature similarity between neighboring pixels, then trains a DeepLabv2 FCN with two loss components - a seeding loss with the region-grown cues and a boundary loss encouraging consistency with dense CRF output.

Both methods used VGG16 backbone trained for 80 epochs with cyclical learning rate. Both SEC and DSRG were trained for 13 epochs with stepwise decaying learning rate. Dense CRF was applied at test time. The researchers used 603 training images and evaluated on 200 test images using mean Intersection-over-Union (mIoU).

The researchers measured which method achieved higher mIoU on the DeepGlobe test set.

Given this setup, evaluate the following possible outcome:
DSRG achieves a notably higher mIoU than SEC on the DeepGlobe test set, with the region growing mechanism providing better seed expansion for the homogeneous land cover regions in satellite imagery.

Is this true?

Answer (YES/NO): YES